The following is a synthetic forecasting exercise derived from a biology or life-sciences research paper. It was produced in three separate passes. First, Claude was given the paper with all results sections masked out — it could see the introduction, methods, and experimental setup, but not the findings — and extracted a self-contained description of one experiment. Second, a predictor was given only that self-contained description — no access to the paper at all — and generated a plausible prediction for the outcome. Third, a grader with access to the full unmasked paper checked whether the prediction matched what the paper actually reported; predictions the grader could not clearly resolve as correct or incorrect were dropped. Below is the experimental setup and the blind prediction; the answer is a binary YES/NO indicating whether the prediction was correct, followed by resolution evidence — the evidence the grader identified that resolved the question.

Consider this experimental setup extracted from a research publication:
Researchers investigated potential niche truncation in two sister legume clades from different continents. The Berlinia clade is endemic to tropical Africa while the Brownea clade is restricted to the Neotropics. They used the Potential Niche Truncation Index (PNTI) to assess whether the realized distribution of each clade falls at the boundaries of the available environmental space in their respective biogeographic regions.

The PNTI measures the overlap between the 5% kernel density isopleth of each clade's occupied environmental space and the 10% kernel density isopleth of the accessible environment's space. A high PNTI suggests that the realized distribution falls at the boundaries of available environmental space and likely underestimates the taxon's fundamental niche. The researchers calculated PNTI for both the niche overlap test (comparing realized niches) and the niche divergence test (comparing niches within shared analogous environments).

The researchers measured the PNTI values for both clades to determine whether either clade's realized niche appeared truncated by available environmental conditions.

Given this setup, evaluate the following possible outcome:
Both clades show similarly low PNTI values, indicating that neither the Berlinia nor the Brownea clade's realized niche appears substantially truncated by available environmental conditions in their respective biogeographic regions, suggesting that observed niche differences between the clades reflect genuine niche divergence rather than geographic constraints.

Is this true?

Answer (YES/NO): NO